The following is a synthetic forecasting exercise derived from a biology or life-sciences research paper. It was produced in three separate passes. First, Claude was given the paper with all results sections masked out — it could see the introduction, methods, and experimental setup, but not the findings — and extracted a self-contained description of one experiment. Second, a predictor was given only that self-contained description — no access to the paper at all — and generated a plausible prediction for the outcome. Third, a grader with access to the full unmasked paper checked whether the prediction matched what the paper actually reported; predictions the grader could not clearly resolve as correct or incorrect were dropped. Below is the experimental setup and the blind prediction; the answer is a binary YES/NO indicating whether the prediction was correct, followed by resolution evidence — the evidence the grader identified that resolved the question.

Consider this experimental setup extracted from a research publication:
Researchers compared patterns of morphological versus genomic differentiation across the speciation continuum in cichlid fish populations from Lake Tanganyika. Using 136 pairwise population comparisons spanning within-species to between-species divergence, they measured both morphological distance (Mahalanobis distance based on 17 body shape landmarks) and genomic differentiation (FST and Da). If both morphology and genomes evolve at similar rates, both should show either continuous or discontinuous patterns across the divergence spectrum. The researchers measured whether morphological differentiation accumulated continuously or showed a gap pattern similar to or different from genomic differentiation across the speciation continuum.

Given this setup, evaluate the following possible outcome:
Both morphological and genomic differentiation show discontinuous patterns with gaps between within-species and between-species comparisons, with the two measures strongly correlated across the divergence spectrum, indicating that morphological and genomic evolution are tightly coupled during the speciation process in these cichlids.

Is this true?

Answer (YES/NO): NO